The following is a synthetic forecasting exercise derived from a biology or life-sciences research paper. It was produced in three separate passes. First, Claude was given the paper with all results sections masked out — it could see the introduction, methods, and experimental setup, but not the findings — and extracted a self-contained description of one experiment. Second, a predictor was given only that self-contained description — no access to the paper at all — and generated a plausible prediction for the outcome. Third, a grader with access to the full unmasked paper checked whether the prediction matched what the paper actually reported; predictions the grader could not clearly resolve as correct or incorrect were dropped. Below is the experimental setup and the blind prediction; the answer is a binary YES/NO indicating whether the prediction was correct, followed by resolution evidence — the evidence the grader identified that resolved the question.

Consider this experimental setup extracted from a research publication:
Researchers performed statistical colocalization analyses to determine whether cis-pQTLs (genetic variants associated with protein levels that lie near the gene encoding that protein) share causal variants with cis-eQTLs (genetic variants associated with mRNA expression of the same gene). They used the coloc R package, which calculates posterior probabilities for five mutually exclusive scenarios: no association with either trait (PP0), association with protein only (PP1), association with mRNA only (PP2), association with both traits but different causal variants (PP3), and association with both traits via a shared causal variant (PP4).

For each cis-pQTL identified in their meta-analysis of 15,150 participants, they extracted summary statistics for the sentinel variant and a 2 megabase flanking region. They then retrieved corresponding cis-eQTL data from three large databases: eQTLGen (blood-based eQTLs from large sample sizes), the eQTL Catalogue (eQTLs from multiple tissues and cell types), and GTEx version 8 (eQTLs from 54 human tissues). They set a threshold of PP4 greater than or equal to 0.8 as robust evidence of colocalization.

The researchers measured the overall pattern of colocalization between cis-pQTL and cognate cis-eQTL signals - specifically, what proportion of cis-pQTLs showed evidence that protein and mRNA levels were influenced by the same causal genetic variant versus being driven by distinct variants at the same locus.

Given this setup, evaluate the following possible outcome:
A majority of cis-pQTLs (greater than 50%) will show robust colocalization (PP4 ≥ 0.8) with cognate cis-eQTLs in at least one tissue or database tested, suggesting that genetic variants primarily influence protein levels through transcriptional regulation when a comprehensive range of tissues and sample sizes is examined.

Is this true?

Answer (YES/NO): YES